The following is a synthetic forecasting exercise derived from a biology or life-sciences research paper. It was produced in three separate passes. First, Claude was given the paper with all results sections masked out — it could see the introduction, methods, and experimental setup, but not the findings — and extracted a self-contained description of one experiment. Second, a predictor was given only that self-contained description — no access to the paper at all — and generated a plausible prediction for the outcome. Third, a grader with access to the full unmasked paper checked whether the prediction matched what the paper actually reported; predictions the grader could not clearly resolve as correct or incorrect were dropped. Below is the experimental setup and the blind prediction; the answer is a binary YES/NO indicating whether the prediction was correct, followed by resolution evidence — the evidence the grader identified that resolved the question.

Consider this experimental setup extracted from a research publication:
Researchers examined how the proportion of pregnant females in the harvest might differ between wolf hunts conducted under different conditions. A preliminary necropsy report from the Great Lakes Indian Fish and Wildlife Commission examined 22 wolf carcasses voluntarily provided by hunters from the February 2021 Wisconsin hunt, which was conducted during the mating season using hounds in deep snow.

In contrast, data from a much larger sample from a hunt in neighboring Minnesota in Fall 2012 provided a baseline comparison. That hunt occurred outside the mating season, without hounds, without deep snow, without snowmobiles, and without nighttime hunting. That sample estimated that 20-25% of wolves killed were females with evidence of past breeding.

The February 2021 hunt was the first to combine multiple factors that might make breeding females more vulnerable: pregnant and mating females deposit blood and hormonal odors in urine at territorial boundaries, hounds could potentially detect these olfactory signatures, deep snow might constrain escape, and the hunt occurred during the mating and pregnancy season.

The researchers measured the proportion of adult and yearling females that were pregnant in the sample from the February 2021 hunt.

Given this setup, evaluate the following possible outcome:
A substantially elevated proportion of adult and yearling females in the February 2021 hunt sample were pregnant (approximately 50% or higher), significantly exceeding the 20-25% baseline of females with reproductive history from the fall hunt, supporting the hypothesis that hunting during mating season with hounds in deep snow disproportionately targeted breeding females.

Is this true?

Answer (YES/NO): YES